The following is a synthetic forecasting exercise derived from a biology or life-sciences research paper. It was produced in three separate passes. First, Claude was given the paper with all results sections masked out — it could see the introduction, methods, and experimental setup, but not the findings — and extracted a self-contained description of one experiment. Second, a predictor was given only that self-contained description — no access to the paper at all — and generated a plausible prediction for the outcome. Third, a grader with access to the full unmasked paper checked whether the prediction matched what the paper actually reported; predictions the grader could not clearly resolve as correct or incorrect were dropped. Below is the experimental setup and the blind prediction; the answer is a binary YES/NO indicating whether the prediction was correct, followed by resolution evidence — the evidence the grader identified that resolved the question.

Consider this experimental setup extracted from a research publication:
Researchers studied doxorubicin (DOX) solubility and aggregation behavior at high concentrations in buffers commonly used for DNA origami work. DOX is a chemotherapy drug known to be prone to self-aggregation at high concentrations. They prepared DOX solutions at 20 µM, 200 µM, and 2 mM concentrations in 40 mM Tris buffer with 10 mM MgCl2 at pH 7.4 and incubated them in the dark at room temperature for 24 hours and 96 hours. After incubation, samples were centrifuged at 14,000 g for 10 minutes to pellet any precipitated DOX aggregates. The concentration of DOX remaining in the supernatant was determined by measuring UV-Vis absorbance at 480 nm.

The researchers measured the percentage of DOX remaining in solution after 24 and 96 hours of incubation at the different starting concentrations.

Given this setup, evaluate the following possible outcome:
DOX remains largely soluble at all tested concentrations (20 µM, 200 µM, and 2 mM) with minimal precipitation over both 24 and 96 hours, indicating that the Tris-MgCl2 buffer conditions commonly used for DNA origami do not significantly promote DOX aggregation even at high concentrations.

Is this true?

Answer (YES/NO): NO